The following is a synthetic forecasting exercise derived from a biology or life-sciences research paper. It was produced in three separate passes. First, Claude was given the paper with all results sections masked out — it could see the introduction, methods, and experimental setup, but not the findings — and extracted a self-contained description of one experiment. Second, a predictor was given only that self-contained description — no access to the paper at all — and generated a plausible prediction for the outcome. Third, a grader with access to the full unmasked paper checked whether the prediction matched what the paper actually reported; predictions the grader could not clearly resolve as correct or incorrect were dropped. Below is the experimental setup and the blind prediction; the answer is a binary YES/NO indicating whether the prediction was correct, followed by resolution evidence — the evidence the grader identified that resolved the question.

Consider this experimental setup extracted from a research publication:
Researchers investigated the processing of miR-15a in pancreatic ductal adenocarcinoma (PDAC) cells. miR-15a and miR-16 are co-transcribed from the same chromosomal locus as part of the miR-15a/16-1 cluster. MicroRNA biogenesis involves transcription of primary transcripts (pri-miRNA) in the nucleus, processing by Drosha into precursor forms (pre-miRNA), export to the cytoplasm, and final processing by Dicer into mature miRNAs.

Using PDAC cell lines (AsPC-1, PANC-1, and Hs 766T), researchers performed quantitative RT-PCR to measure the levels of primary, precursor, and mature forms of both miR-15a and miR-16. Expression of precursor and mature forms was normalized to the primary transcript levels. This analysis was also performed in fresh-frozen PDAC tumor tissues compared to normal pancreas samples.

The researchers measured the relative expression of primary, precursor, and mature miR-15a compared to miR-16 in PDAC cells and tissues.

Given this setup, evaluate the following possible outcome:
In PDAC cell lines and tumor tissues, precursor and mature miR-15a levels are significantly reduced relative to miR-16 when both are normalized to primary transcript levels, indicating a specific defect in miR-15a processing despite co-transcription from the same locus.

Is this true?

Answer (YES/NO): NO